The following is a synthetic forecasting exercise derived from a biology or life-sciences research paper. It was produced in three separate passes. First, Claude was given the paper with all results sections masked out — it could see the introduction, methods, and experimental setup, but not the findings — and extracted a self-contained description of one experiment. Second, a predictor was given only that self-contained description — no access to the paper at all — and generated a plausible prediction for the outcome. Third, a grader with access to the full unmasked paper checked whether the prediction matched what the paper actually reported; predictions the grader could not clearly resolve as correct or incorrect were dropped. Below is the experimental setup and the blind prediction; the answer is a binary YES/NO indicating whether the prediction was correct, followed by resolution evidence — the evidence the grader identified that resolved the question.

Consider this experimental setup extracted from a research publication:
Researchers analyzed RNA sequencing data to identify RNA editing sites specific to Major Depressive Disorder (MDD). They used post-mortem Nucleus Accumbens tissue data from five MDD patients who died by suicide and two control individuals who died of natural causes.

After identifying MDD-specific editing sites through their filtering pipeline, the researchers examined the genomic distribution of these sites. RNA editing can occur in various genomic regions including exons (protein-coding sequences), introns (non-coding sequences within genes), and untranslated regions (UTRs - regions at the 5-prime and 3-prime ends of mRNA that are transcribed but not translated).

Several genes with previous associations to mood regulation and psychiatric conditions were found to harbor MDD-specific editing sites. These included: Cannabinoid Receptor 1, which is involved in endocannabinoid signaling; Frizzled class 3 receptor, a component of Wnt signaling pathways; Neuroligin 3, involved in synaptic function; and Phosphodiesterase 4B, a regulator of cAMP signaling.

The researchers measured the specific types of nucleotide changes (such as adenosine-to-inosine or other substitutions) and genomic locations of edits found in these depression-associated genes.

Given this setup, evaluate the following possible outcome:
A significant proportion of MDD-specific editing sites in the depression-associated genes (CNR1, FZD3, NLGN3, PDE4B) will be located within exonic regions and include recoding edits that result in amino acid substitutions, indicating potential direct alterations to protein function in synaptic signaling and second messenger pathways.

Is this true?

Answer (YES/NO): NO